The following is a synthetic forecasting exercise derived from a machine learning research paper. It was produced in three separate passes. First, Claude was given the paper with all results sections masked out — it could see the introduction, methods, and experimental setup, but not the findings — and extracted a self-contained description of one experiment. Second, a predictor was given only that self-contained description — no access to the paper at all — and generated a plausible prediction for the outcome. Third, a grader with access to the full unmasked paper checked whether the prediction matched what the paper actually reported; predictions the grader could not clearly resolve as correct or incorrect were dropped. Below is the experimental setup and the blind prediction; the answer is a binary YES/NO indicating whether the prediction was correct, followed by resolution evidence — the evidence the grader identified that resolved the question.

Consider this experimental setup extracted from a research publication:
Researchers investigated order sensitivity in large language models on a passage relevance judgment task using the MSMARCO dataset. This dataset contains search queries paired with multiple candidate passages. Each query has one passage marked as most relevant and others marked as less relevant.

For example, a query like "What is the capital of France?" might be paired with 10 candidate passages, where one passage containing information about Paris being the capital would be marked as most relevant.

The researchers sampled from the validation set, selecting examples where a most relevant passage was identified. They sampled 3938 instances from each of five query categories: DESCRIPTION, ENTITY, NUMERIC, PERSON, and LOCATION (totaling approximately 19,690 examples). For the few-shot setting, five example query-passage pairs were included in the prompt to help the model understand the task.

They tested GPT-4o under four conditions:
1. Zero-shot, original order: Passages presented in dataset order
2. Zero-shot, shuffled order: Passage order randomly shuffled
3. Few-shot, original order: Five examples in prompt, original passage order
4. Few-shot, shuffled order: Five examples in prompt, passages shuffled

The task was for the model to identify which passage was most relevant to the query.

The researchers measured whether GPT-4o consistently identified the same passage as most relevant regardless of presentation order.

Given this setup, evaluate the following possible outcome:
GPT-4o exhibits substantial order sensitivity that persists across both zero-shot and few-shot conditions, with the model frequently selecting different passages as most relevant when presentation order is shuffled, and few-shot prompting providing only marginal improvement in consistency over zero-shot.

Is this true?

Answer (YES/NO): NO